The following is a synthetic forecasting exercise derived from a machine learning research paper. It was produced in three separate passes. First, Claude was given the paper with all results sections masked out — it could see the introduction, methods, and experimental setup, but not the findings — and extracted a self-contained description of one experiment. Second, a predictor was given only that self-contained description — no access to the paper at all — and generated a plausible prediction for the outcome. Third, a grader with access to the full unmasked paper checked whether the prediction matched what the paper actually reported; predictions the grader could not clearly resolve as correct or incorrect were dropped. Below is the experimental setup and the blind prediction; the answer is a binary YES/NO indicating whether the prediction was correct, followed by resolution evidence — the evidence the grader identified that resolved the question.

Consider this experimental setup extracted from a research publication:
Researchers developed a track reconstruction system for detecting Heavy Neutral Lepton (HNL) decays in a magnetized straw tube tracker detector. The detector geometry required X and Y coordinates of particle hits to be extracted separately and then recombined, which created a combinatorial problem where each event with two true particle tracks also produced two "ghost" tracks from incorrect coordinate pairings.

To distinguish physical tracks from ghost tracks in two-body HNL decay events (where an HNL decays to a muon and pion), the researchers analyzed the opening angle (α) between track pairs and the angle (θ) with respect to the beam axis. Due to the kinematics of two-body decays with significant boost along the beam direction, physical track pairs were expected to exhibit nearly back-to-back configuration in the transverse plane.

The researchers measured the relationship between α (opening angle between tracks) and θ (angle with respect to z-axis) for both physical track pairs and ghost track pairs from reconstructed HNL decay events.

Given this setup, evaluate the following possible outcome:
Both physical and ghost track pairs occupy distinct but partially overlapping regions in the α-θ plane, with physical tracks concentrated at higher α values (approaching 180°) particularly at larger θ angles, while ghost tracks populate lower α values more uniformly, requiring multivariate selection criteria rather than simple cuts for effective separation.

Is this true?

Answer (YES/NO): NO